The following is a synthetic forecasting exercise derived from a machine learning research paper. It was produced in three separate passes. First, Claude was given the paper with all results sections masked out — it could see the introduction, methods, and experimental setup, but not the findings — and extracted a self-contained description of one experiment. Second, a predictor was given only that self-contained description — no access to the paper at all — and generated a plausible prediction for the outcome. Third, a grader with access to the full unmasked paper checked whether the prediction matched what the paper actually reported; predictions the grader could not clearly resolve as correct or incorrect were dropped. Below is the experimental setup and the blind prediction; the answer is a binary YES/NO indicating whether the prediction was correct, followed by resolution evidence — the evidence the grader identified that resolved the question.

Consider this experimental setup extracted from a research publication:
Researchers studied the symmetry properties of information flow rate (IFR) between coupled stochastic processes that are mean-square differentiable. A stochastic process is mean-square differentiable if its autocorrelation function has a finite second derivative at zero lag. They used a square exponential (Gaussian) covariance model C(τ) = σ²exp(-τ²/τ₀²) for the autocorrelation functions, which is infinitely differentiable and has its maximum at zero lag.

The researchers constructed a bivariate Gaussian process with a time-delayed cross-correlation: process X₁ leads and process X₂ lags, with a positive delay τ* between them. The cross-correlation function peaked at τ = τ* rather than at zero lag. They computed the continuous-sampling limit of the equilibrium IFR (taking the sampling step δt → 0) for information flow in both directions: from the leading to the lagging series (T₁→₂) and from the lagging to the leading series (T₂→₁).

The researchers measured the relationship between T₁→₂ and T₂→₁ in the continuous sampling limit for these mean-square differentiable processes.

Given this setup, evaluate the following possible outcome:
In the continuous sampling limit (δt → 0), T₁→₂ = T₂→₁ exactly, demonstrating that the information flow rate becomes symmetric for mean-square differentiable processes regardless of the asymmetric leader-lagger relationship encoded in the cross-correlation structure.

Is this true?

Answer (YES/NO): NO